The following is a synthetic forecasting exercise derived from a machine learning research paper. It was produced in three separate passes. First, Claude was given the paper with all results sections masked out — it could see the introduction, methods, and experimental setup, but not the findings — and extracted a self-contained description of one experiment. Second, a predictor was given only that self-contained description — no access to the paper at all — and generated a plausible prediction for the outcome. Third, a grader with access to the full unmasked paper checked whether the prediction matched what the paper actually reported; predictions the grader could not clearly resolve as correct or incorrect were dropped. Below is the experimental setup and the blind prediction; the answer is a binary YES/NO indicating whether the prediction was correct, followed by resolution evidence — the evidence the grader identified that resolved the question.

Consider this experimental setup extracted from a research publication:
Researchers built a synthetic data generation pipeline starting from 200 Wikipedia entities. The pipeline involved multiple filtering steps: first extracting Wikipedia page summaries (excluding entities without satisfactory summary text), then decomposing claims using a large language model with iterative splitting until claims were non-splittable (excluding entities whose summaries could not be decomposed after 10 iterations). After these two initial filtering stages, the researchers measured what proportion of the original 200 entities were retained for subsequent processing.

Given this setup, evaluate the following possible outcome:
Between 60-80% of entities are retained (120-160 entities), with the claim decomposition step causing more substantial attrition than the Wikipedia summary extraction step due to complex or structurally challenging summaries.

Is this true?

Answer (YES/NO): NO